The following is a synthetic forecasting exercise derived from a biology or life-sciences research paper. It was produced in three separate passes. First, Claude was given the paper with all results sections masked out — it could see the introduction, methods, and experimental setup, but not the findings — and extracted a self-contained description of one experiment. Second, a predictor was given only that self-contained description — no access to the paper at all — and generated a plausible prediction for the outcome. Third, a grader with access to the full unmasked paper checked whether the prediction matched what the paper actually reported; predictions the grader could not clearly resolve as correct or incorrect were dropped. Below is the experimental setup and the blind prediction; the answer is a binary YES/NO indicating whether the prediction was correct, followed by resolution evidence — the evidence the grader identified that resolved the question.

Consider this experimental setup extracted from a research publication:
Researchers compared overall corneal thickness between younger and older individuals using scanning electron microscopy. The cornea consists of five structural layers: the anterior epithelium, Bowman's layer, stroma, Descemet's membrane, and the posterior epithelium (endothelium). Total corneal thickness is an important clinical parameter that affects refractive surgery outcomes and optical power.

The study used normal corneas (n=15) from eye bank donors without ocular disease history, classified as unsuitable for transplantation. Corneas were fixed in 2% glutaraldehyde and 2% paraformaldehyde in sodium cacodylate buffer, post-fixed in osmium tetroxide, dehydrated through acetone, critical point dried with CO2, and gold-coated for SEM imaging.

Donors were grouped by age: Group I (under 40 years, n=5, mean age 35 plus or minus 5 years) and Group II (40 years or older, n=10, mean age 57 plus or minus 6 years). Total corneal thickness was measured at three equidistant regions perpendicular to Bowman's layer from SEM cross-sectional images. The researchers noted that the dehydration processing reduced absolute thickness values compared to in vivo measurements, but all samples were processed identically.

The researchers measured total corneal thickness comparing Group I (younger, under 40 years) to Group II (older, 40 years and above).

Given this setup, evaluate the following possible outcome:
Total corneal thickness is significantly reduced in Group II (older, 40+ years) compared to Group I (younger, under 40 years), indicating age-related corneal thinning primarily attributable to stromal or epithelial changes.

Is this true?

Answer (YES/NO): NO